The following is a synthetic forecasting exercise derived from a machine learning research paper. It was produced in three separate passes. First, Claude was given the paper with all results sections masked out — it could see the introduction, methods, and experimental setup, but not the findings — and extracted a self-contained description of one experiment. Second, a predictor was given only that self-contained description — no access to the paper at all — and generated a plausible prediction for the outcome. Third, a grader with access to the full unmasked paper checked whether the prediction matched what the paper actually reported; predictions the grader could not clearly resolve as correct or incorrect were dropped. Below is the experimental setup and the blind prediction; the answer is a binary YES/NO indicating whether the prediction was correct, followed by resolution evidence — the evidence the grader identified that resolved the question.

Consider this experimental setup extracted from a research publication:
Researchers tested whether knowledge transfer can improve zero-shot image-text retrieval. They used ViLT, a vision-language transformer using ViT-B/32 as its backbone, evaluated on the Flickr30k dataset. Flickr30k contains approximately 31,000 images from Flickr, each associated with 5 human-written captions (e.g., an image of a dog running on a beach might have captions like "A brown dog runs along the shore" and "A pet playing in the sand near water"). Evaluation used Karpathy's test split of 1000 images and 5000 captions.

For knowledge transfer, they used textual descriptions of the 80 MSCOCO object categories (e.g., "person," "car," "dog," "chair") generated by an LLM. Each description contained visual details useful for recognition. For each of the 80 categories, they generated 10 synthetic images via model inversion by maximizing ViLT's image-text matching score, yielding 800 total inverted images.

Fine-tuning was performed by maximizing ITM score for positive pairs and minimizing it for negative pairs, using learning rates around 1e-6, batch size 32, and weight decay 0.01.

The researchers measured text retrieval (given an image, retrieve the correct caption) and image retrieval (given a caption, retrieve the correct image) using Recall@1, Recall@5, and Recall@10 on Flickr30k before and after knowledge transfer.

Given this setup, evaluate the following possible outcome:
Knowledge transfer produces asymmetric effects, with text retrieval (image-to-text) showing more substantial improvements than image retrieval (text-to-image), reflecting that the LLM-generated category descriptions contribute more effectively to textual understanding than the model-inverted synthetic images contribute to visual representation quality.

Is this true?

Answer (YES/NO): NO